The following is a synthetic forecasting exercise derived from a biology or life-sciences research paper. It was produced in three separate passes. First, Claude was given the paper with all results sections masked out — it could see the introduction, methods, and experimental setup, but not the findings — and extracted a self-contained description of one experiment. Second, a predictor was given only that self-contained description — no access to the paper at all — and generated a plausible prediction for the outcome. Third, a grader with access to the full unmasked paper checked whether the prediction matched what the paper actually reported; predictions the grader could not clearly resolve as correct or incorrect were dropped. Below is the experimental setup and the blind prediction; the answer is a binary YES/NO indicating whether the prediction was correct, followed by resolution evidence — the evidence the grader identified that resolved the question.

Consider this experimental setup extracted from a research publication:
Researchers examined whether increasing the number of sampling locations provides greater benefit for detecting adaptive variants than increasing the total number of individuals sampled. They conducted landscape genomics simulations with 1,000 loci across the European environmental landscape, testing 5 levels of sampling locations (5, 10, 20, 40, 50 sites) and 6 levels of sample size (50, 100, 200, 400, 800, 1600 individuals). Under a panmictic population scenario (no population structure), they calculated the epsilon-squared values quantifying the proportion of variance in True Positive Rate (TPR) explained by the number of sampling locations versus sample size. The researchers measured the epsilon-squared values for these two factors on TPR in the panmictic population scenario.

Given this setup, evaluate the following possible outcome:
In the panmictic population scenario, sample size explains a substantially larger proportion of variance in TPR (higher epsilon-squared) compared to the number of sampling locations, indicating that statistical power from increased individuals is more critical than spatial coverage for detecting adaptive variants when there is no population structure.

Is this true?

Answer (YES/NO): YES